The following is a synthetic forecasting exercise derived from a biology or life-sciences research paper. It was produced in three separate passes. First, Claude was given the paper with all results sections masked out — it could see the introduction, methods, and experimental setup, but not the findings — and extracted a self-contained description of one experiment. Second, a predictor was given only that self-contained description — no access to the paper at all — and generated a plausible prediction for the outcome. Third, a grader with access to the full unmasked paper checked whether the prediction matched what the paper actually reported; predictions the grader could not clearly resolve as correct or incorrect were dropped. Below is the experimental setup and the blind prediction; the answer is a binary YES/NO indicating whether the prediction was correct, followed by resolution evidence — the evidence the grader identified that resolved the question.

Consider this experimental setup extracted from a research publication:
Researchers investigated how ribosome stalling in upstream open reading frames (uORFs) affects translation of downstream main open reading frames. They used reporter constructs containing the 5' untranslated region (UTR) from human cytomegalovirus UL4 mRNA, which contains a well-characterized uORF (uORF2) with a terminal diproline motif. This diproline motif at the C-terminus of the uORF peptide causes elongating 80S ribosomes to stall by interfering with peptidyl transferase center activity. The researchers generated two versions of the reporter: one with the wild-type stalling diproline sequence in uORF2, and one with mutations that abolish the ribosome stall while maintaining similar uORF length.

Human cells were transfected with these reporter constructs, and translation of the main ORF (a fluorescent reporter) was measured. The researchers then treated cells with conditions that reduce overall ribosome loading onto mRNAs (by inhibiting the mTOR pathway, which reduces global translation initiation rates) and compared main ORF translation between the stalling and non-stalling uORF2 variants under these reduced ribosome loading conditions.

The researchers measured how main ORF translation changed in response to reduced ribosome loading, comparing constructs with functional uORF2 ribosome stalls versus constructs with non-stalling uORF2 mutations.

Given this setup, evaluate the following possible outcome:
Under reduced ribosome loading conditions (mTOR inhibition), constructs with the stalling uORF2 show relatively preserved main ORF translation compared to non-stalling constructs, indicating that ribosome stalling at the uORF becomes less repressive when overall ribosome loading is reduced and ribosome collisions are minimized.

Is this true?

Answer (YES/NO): YES